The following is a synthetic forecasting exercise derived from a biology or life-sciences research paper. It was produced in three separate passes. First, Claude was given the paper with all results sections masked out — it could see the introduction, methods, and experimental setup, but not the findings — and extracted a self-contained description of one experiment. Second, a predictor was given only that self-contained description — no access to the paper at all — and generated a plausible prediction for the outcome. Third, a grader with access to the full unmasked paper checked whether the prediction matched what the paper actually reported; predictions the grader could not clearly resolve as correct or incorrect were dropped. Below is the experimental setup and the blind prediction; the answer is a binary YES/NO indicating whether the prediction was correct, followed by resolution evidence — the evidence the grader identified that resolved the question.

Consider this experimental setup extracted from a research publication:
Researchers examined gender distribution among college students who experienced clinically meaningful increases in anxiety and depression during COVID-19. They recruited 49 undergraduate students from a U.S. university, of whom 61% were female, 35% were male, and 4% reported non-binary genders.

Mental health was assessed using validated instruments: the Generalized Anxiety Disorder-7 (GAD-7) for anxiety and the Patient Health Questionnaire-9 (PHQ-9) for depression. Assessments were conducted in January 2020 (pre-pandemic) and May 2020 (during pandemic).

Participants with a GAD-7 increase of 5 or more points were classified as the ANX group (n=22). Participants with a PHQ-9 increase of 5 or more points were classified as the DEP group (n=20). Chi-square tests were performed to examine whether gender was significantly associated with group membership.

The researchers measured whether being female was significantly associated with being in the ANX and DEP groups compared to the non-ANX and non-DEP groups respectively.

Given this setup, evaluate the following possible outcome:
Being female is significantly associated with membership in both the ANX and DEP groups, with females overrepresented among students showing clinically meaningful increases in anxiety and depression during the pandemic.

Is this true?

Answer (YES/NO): NO